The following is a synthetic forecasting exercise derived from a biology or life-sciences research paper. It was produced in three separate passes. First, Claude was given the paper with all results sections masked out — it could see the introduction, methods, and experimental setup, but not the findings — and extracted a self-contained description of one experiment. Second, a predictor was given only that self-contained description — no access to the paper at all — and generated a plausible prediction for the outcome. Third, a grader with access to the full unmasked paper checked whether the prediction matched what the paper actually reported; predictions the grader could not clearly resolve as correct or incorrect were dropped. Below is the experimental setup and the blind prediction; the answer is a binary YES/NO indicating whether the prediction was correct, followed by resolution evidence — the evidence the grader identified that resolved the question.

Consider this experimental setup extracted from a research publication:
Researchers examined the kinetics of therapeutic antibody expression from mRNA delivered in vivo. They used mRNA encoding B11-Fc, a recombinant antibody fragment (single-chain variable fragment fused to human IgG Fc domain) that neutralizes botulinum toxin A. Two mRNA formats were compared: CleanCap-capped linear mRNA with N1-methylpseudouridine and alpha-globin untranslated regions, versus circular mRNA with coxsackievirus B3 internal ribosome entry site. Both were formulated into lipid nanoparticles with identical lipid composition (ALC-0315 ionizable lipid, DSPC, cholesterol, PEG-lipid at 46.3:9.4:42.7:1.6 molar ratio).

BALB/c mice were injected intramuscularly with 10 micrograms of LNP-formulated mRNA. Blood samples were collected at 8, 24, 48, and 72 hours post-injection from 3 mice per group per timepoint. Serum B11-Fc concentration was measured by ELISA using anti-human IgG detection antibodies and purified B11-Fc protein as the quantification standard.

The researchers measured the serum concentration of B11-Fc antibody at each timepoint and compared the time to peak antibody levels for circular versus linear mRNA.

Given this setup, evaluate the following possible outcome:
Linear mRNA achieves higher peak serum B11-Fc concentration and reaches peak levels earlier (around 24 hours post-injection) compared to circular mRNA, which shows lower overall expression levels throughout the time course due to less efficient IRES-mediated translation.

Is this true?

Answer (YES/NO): YES